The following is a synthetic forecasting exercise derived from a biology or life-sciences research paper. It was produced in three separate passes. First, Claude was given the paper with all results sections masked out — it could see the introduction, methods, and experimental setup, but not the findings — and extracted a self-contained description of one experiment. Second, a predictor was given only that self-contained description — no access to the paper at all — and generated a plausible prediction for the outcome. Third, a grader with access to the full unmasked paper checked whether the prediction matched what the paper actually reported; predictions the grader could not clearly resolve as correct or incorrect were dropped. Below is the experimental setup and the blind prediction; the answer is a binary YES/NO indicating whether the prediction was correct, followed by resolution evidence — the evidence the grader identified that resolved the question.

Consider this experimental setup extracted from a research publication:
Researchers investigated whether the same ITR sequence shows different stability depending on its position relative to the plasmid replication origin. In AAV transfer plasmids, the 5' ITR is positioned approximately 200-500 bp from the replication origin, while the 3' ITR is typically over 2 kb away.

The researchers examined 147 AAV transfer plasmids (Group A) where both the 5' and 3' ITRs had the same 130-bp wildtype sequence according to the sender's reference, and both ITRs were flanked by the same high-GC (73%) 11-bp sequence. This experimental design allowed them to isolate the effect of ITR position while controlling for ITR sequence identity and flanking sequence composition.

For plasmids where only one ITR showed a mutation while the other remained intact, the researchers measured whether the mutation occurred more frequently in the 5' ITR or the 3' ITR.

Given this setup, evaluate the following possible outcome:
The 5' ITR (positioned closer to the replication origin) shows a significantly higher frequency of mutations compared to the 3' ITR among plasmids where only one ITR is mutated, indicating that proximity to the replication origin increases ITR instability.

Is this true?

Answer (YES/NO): YES